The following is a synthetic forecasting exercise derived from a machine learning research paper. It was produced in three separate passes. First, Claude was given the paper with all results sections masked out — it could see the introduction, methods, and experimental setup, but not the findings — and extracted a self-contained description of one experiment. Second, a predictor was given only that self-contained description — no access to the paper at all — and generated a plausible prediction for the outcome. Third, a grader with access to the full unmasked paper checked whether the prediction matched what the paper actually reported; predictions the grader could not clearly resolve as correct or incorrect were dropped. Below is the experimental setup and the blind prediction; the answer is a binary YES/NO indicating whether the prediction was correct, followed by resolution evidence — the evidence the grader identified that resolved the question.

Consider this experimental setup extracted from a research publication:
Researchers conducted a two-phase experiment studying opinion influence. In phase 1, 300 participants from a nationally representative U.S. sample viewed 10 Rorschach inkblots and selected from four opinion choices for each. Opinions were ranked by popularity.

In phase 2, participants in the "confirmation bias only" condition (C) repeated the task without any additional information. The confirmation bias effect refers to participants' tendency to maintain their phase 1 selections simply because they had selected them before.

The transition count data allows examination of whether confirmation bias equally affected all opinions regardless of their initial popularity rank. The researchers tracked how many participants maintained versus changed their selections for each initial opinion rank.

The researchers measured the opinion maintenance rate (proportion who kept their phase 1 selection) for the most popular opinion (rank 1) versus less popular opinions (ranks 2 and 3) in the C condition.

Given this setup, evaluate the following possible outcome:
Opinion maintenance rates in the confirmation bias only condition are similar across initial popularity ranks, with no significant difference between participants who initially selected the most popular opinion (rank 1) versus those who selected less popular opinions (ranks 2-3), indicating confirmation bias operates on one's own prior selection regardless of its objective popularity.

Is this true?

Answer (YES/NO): NO